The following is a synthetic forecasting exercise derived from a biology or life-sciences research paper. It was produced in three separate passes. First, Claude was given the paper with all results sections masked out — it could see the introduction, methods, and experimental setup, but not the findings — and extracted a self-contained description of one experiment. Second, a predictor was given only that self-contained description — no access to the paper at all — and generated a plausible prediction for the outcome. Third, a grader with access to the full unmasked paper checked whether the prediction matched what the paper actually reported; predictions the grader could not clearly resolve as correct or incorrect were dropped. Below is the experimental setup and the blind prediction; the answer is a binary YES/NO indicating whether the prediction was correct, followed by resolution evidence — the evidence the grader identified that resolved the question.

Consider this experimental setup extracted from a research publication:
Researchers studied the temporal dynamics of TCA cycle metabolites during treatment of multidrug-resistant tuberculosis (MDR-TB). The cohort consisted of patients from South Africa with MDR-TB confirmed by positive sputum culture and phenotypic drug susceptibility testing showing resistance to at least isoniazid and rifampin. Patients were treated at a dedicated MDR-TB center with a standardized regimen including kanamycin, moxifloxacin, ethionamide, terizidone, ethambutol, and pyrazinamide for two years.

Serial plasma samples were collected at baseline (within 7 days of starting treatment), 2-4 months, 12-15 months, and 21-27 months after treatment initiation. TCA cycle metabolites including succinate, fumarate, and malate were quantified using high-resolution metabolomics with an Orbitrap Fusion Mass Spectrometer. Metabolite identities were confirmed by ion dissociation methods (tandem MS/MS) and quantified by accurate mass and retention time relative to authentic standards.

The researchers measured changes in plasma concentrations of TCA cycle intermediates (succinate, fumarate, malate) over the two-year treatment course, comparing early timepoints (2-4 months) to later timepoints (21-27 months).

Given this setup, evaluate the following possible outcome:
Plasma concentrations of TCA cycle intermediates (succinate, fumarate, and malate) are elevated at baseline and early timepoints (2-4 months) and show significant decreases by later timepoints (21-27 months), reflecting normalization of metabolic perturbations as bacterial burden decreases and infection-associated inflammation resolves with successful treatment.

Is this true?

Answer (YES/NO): YES